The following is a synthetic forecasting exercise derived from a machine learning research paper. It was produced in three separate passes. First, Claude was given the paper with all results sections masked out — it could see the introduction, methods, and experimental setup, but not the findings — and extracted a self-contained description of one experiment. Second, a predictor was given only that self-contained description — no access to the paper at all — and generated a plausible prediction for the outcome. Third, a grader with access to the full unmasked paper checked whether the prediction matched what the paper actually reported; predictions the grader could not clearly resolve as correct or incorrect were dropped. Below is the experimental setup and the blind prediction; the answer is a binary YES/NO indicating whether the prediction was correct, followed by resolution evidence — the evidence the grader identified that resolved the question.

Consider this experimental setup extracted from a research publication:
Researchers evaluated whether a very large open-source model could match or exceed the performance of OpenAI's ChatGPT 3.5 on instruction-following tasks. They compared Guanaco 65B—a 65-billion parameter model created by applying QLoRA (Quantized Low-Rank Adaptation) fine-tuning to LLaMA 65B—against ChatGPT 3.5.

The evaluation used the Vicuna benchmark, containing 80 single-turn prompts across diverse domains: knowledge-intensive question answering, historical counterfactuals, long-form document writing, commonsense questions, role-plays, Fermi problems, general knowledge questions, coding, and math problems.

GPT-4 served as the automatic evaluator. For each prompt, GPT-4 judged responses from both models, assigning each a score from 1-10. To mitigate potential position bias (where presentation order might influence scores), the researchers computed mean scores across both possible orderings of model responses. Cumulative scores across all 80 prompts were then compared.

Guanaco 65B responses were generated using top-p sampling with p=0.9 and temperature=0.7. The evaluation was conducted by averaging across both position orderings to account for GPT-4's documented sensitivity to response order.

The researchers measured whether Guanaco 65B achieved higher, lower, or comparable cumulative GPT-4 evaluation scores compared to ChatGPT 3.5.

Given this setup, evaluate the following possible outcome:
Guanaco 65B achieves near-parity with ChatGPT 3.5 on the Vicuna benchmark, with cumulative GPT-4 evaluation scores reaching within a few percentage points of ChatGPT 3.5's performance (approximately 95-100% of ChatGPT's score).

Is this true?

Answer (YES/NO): NO